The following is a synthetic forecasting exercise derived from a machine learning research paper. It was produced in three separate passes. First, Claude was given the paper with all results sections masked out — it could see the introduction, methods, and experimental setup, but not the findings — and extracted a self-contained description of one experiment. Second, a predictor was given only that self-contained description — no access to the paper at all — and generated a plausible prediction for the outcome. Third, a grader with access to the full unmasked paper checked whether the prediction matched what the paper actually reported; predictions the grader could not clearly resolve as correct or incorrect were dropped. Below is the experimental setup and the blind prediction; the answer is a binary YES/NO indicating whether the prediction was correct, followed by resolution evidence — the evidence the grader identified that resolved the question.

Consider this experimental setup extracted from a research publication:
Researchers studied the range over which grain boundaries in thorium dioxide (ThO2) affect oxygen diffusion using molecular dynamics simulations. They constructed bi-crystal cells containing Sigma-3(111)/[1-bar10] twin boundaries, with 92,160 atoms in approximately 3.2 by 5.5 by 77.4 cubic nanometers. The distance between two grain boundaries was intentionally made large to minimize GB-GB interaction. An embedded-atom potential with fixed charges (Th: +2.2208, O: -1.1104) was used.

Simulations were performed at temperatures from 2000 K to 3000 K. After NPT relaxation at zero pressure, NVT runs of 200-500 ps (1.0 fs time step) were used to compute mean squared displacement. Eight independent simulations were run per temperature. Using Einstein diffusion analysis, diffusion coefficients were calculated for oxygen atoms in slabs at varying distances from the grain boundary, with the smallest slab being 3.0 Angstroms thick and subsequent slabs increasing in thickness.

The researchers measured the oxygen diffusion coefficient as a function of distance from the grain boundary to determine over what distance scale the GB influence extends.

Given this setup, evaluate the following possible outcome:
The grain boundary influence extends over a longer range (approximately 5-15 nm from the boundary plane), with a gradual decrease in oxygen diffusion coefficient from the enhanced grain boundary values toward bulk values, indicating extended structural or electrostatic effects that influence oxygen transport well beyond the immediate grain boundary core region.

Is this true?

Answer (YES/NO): NO